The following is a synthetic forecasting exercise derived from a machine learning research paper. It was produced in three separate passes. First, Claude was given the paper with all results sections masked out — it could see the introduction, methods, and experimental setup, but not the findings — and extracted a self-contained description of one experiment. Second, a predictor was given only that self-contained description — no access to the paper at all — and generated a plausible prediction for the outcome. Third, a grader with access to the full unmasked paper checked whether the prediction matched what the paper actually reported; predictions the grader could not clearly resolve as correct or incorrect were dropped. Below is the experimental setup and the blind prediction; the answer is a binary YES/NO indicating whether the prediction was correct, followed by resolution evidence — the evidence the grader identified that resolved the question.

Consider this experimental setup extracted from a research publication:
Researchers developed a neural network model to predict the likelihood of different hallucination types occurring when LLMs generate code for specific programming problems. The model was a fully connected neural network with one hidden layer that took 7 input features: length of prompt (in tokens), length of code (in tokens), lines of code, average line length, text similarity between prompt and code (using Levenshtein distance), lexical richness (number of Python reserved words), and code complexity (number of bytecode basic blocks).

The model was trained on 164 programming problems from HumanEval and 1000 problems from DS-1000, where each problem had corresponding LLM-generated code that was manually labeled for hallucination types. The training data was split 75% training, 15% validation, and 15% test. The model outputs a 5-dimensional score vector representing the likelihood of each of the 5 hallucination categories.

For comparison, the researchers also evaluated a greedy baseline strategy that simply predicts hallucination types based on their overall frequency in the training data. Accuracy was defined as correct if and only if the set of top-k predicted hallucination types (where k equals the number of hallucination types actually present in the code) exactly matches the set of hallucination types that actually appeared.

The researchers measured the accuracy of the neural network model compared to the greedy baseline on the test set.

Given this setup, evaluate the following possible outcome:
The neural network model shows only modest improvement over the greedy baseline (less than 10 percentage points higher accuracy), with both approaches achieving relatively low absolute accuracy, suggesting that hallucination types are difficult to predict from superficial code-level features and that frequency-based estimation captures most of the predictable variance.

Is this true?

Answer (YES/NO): NO